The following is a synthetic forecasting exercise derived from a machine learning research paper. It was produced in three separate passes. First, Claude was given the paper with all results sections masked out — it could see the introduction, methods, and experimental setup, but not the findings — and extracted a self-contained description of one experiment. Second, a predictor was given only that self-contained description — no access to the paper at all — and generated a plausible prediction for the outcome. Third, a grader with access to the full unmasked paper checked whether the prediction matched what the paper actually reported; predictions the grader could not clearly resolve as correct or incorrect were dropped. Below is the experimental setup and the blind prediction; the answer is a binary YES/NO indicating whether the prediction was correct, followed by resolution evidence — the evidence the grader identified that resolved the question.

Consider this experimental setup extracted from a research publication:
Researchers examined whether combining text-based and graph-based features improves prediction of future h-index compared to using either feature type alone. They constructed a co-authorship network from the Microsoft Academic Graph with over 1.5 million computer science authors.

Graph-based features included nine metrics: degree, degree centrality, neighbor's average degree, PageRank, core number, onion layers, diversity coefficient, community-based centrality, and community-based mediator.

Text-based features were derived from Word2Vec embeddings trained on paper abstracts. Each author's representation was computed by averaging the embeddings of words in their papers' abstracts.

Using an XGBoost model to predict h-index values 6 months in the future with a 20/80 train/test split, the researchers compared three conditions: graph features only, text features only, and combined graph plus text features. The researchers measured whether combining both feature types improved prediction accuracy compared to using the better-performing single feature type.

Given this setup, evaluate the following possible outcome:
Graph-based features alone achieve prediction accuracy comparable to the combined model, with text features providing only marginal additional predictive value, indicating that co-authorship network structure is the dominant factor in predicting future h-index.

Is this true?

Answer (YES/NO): NO